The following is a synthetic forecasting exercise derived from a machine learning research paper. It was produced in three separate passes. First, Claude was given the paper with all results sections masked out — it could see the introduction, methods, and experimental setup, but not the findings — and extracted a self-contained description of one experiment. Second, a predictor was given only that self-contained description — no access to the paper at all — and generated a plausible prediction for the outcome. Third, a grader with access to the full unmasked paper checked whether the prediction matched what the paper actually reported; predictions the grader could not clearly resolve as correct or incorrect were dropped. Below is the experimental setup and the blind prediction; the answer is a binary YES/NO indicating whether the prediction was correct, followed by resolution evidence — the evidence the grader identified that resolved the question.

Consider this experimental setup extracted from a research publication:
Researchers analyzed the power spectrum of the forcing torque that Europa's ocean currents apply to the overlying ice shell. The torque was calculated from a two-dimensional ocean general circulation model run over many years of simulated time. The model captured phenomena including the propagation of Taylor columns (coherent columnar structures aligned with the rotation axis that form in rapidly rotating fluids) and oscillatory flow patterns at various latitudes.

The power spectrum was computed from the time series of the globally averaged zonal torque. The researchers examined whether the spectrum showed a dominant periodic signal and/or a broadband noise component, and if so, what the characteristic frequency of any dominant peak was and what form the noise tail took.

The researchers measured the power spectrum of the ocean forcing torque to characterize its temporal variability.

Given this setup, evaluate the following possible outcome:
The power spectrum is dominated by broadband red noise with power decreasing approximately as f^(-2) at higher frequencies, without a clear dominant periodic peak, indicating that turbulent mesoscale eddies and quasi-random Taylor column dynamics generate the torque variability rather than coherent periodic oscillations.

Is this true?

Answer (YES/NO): NO